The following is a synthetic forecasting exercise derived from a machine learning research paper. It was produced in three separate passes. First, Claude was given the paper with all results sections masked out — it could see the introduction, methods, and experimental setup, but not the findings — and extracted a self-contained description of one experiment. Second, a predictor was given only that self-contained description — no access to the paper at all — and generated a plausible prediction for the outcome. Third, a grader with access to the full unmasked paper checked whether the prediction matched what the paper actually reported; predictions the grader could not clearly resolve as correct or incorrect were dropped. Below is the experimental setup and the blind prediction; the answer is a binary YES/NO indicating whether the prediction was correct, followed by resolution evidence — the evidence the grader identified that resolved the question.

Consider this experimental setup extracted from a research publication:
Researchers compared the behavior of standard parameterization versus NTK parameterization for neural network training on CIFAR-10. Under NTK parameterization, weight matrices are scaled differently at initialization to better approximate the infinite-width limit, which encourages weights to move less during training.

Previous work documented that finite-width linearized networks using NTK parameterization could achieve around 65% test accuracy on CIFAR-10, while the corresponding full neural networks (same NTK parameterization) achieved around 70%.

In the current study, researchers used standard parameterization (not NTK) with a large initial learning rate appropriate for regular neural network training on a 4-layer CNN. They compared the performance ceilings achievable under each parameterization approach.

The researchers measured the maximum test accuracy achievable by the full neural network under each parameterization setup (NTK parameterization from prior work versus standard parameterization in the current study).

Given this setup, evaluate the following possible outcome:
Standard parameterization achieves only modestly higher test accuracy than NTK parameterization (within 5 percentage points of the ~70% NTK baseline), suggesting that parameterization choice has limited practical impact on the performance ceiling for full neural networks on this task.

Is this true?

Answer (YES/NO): NO